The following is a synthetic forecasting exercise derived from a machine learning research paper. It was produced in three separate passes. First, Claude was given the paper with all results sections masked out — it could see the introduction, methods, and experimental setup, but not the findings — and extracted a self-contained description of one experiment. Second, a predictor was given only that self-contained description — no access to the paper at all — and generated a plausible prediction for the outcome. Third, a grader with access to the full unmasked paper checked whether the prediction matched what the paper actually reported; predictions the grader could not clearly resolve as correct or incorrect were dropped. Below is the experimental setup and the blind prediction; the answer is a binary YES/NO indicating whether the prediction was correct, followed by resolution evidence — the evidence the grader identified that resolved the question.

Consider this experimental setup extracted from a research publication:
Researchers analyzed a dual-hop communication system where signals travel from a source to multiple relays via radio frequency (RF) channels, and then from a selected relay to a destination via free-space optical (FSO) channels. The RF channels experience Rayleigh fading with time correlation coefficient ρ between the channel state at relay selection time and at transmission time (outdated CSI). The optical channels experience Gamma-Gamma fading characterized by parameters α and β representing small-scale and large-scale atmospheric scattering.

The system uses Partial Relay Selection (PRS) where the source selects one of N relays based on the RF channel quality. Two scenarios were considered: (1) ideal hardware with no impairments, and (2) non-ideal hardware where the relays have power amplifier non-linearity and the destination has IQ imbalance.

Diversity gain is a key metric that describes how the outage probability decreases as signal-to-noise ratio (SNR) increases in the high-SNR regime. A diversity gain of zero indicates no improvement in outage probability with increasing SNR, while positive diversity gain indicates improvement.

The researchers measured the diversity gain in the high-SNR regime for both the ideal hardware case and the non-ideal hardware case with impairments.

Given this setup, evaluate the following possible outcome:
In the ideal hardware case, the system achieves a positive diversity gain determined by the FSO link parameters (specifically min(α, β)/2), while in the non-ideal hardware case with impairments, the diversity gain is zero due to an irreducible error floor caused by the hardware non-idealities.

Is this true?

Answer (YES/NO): NO